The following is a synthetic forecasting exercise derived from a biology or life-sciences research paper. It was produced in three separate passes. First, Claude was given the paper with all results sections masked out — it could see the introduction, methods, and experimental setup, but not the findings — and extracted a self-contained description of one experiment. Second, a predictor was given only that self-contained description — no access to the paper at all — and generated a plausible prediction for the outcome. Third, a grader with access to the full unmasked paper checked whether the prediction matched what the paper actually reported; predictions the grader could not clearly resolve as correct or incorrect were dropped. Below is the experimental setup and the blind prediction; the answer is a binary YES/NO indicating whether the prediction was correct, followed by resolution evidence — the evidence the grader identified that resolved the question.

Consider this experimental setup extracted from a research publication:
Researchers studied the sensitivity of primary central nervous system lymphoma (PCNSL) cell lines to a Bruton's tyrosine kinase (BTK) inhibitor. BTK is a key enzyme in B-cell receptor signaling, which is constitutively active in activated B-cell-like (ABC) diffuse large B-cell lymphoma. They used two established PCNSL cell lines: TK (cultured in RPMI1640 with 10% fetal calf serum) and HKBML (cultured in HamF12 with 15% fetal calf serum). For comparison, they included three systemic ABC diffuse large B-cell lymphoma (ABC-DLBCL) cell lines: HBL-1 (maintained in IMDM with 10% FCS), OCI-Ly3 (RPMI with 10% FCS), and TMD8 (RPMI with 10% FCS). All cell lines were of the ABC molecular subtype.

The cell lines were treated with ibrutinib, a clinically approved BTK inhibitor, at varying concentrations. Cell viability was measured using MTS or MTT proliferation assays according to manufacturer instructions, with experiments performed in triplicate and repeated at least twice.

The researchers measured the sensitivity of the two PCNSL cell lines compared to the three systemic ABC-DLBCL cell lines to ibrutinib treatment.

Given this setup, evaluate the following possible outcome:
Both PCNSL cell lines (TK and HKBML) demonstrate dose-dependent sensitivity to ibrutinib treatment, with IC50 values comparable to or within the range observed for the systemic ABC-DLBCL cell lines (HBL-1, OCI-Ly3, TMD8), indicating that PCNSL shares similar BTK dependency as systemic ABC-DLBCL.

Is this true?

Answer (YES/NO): NO